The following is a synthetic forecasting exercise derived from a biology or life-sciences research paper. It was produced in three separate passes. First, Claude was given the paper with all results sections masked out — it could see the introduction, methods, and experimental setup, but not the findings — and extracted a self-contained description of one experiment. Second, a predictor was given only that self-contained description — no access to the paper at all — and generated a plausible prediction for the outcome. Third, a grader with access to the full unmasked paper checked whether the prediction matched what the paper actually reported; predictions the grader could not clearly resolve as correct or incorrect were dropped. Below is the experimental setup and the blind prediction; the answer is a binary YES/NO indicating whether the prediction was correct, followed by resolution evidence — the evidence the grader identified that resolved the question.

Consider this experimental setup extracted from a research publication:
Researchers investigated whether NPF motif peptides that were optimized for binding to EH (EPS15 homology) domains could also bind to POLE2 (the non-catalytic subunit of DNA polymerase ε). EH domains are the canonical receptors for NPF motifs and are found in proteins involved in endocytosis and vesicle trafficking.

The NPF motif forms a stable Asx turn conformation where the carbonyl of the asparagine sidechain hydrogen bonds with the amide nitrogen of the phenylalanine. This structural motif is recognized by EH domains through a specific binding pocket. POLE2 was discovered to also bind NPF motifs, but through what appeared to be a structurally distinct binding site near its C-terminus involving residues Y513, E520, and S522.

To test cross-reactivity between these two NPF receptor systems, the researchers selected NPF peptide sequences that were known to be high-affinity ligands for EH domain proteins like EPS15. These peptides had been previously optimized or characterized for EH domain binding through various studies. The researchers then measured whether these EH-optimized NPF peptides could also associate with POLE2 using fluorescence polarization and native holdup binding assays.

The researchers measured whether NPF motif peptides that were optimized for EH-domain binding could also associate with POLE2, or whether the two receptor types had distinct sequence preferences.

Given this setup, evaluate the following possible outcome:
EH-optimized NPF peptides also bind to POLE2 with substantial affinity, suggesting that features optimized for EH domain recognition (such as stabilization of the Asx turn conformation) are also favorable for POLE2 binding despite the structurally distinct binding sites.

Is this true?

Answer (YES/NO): YES